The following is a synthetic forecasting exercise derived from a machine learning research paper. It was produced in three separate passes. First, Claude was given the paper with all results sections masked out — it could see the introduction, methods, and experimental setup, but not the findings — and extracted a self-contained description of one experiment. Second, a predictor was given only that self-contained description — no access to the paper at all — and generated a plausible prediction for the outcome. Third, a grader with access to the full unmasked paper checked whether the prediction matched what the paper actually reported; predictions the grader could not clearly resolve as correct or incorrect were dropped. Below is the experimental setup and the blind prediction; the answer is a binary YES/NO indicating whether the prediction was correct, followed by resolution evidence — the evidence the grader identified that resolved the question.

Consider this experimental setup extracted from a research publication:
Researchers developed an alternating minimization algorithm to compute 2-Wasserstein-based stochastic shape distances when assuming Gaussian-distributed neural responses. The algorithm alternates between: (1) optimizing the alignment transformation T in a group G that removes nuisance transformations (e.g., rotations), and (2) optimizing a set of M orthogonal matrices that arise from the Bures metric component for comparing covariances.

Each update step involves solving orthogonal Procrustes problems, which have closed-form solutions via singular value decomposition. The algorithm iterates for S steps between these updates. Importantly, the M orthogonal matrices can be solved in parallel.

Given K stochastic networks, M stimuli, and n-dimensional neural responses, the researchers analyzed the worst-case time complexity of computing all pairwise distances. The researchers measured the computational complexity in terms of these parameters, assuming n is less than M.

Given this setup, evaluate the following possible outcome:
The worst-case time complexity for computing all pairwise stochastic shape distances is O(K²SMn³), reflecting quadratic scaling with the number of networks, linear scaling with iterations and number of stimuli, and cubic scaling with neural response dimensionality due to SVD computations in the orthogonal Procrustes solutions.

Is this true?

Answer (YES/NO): YES